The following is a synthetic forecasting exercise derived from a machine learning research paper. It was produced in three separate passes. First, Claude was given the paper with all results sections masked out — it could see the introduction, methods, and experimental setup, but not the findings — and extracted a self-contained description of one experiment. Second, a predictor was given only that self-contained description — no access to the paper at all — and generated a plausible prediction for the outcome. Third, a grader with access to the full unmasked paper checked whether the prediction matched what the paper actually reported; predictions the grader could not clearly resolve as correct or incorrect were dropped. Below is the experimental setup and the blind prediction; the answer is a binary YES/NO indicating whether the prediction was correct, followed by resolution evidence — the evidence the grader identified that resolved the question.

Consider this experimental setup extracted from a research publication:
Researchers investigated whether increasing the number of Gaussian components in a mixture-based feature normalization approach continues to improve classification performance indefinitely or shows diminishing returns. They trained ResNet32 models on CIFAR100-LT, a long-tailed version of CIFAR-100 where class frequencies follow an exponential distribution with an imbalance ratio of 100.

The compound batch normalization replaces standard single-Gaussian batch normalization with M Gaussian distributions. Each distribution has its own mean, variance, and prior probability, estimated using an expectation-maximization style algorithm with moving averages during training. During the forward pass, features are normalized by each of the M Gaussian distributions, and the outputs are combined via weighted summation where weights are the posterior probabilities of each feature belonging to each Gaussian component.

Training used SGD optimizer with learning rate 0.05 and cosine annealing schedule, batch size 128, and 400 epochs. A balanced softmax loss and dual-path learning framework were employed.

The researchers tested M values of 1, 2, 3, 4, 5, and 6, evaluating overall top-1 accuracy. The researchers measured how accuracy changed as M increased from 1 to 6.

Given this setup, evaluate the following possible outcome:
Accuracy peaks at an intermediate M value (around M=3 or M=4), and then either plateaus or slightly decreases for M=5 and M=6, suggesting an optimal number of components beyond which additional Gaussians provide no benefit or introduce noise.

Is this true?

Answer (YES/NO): YES